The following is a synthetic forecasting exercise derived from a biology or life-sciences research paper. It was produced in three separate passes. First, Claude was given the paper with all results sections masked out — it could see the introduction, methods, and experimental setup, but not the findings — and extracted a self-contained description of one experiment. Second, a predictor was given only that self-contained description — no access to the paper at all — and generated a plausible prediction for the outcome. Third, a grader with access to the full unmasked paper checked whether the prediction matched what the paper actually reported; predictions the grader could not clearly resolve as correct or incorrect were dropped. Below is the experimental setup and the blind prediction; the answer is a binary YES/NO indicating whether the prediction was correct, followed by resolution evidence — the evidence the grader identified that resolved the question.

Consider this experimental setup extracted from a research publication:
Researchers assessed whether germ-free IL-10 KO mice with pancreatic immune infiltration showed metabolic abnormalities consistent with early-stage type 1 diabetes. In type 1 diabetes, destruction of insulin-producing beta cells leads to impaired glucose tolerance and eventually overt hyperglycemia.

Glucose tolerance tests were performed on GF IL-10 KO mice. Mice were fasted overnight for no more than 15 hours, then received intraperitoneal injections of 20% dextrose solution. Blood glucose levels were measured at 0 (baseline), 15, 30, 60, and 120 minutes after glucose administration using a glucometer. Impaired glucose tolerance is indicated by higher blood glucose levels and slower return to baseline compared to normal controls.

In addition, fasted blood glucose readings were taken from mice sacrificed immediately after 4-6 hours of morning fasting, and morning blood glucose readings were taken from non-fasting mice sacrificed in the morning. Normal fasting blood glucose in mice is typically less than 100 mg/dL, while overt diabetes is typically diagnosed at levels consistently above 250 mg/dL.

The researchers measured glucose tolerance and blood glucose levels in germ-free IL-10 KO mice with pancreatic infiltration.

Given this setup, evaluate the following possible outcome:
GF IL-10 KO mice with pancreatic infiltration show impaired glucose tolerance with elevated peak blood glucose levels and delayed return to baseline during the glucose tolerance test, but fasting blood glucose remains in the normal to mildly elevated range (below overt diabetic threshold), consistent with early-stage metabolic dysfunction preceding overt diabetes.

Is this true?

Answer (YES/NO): NO